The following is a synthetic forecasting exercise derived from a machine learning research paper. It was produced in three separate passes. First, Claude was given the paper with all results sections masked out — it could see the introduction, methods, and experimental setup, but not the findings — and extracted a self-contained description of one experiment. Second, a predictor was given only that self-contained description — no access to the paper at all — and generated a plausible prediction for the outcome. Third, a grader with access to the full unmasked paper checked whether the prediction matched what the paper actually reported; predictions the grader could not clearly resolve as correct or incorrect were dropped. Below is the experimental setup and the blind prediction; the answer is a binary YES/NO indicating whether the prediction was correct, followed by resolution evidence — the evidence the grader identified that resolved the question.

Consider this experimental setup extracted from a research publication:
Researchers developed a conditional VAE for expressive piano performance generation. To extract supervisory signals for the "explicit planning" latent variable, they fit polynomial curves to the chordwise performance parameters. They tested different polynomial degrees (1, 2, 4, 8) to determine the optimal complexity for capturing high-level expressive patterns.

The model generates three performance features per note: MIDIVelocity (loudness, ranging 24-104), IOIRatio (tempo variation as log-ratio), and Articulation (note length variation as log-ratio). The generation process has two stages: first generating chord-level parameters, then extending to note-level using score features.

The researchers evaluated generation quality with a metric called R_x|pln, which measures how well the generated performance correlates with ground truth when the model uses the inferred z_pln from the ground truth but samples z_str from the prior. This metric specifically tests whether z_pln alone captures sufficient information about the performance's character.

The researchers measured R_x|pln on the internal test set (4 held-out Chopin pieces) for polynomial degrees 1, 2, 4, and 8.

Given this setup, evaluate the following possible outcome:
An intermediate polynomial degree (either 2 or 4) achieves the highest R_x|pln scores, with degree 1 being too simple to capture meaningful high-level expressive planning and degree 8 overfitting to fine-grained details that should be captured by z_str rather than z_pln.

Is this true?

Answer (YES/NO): NO